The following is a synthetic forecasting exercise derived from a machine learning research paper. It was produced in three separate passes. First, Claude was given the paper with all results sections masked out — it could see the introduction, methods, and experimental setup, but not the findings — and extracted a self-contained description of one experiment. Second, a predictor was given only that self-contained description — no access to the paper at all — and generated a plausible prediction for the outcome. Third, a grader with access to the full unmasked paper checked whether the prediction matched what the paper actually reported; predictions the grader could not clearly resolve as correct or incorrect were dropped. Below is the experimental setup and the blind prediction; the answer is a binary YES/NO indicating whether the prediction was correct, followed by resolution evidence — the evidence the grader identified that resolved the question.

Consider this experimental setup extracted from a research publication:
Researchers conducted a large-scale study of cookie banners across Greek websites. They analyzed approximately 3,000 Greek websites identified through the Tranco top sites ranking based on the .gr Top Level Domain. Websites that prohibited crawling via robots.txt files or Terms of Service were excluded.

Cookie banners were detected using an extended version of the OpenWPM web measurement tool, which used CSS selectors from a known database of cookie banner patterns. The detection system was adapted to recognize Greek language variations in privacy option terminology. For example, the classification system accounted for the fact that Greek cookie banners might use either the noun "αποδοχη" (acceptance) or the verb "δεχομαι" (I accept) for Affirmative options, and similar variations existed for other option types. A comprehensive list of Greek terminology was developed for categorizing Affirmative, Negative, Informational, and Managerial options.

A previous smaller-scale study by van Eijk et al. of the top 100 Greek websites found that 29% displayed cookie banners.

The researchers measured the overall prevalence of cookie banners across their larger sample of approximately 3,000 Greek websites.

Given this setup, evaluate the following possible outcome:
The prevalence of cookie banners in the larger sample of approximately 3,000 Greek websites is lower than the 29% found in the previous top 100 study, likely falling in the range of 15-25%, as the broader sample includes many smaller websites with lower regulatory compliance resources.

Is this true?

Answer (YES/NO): NO